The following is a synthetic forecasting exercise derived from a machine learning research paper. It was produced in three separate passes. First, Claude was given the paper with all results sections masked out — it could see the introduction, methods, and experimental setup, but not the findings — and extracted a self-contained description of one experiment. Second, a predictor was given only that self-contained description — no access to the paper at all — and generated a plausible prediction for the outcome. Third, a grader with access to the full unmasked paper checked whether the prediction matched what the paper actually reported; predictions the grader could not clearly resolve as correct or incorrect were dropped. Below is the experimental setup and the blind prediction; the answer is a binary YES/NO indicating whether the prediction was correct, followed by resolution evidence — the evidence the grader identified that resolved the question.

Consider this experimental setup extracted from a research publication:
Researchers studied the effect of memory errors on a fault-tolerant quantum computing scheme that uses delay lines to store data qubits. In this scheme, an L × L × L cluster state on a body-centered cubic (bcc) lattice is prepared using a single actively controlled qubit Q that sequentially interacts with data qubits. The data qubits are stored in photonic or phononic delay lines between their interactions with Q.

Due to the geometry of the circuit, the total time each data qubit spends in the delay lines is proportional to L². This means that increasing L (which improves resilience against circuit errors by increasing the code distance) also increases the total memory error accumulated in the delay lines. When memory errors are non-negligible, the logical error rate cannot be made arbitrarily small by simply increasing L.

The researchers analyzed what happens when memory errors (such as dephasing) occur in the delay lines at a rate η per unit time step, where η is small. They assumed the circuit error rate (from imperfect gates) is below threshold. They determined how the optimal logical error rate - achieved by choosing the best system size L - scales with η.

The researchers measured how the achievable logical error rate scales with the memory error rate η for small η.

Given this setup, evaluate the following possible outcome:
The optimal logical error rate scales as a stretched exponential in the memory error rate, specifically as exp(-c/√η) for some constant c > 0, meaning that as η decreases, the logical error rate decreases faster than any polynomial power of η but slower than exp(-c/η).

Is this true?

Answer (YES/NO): YES